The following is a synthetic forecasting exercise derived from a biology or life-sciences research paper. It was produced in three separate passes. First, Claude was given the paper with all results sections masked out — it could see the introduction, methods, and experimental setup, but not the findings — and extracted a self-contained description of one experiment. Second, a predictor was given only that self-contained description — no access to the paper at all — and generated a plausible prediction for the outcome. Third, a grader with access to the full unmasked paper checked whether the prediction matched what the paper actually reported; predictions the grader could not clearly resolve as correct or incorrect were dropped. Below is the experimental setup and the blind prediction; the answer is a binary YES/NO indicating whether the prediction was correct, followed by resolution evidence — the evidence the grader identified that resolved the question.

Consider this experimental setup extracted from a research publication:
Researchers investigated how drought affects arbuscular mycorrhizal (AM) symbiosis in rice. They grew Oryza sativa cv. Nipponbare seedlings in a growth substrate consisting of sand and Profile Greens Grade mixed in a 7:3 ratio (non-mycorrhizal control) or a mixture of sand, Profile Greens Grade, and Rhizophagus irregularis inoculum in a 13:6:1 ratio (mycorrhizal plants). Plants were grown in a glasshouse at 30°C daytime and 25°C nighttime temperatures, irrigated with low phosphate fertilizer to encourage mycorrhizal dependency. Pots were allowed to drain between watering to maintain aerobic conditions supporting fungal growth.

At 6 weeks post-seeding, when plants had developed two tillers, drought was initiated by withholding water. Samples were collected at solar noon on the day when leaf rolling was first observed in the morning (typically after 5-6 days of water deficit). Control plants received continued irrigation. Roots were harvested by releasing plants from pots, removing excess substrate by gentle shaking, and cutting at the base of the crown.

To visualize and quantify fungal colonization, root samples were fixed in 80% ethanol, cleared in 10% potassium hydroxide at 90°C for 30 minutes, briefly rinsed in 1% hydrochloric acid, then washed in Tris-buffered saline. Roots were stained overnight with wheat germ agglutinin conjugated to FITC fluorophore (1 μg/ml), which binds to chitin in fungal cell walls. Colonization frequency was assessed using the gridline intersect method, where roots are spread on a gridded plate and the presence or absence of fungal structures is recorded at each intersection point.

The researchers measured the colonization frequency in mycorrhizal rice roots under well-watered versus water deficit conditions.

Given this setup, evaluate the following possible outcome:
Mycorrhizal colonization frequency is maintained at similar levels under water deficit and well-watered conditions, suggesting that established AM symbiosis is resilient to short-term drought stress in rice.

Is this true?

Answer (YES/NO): NO